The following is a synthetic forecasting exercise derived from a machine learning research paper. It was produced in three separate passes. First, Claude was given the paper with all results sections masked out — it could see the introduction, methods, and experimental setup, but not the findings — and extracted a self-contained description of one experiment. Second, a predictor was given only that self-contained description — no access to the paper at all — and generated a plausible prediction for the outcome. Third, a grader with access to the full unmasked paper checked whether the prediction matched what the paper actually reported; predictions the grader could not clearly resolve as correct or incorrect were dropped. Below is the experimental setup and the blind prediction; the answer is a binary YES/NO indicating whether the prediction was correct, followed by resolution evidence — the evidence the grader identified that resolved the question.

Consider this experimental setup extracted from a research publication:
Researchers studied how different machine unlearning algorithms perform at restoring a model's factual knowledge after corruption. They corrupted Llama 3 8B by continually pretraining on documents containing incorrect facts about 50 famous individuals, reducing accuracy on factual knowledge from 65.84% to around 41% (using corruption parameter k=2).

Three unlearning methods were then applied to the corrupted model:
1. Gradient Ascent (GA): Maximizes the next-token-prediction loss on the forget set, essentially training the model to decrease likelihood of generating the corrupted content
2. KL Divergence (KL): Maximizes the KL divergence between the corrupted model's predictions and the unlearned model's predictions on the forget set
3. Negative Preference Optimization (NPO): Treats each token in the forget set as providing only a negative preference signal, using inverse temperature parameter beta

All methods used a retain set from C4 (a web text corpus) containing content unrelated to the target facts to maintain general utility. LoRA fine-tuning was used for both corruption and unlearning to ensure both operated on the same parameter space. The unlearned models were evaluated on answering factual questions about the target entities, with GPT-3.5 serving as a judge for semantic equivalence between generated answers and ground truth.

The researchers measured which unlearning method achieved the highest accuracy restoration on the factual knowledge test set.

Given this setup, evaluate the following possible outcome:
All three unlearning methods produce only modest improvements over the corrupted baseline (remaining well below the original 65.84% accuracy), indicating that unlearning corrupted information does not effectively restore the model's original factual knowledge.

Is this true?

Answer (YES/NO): NO